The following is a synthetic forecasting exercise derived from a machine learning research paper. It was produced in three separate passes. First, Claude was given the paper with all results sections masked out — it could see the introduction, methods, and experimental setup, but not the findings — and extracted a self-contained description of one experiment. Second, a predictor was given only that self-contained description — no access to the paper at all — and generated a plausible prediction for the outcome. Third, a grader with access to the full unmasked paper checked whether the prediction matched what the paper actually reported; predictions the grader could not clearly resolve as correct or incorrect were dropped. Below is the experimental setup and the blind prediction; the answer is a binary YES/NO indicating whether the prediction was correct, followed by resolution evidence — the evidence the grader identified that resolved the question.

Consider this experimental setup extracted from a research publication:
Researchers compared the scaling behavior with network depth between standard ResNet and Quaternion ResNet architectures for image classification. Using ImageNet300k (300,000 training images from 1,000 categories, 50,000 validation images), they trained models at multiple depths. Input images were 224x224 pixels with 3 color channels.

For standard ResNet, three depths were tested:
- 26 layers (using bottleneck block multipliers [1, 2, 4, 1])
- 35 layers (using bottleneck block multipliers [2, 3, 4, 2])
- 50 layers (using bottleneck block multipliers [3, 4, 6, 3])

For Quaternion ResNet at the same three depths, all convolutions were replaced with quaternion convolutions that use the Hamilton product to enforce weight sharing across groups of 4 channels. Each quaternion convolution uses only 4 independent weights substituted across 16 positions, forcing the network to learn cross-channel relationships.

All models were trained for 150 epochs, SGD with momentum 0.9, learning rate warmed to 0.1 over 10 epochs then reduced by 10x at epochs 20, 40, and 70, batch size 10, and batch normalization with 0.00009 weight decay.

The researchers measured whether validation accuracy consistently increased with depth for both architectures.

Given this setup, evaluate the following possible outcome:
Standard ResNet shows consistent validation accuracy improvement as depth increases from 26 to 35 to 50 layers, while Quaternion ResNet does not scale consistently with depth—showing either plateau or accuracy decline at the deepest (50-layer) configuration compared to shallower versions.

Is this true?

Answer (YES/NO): YES